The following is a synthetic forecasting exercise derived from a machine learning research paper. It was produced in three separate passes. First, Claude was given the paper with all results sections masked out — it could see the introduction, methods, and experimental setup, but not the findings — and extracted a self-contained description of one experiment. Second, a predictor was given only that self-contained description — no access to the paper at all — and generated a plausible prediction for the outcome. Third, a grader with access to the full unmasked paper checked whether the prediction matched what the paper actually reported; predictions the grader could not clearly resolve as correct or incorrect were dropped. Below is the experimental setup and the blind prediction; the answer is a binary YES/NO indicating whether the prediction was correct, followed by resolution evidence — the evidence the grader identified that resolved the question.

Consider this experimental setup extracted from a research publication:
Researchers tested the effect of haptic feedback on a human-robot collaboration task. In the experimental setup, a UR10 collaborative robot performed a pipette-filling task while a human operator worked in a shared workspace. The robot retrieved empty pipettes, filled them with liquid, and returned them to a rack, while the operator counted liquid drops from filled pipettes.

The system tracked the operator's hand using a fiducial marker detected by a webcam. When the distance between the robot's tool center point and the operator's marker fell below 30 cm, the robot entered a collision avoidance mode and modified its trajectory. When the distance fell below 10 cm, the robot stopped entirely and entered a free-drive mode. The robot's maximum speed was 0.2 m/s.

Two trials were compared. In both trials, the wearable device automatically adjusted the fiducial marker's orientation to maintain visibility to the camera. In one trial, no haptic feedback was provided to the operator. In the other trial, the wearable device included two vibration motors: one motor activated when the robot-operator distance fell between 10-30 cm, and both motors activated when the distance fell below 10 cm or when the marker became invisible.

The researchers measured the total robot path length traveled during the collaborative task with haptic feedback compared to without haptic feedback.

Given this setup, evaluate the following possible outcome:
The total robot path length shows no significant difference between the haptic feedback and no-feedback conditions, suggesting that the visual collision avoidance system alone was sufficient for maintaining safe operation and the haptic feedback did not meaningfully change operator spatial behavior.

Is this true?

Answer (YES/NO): NO